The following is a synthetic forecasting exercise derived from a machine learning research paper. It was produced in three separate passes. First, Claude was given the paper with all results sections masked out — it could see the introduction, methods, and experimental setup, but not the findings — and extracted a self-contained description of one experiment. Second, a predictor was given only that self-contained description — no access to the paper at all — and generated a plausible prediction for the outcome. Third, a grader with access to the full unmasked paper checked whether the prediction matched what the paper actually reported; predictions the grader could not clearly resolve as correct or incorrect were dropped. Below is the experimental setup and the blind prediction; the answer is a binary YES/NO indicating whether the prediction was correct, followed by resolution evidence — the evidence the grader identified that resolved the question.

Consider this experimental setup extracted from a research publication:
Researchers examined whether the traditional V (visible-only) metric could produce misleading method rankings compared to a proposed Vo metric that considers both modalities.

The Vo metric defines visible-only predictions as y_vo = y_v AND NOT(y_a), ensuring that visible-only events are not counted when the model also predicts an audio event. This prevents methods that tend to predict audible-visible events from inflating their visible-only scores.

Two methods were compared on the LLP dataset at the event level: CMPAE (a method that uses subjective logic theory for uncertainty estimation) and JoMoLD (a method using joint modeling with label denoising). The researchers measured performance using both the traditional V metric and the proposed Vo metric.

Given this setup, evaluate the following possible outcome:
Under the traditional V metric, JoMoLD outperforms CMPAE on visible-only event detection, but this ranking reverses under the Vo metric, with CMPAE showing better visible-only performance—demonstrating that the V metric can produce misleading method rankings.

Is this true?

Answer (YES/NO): NO